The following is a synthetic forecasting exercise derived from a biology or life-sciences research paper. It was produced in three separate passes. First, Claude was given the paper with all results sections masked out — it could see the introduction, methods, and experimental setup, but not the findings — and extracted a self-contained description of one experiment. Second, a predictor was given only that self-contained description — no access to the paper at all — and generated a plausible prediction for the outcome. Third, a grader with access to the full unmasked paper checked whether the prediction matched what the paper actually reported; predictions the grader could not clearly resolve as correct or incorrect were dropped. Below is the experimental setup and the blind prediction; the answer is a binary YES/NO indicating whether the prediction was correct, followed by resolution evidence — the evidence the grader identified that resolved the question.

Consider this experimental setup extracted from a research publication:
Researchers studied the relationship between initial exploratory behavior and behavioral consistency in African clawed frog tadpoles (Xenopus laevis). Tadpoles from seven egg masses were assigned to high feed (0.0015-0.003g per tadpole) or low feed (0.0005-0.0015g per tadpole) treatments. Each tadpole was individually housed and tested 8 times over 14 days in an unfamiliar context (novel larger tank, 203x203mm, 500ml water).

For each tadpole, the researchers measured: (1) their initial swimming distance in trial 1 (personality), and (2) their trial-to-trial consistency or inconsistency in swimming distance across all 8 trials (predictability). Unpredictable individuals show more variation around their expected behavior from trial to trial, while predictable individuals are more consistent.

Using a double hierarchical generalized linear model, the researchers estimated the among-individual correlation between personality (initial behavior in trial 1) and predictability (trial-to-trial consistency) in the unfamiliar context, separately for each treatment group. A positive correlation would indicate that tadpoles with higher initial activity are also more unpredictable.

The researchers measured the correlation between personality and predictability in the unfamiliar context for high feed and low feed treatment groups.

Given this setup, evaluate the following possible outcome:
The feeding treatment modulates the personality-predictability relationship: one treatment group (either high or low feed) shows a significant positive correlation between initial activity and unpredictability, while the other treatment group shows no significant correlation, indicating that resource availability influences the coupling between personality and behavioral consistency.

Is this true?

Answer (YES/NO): YES